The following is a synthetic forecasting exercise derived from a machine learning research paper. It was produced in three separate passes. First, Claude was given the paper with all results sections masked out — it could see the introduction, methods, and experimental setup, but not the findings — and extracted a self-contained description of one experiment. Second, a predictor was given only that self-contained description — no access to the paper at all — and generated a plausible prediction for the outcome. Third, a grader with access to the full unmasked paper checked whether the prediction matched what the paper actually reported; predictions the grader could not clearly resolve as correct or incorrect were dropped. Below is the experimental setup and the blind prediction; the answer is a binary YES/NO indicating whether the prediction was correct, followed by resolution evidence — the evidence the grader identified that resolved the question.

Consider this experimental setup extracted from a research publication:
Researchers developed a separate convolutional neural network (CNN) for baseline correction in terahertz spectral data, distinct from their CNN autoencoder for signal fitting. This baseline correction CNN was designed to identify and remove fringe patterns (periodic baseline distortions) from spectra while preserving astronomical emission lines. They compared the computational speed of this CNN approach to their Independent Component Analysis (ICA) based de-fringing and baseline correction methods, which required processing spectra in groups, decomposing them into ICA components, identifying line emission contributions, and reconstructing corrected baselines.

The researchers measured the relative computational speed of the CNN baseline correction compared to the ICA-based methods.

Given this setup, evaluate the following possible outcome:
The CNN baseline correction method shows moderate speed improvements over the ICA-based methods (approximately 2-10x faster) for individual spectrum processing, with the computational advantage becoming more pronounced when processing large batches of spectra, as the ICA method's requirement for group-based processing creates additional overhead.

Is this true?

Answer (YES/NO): NO